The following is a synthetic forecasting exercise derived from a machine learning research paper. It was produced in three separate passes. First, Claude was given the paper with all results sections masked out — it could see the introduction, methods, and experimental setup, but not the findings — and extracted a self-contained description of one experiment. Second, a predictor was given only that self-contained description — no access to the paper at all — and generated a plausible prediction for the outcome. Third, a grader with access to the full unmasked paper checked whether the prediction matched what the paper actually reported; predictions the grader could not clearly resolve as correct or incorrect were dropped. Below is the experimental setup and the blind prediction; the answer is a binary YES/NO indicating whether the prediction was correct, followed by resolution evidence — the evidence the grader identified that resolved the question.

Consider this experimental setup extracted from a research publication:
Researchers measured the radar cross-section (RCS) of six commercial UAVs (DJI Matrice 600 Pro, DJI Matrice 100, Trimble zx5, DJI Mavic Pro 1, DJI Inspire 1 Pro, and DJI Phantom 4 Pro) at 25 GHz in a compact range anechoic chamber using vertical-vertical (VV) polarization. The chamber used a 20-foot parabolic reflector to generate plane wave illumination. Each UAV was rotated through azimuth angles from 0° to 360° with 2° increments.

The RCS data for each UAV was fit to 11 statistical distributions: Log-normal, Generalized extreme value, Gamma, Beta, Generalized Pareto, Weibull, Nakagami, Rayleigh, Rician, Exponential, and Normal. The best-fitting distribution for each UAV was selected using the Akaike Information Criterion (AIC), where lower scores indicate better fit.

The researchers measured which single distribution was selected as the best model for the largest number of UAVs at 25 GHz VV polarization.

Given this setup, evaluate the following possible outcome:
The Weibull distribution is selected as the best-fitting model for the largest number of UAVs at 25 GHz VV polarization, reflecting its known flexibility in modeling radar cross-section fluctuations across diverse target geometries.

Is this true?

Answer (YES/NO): NO